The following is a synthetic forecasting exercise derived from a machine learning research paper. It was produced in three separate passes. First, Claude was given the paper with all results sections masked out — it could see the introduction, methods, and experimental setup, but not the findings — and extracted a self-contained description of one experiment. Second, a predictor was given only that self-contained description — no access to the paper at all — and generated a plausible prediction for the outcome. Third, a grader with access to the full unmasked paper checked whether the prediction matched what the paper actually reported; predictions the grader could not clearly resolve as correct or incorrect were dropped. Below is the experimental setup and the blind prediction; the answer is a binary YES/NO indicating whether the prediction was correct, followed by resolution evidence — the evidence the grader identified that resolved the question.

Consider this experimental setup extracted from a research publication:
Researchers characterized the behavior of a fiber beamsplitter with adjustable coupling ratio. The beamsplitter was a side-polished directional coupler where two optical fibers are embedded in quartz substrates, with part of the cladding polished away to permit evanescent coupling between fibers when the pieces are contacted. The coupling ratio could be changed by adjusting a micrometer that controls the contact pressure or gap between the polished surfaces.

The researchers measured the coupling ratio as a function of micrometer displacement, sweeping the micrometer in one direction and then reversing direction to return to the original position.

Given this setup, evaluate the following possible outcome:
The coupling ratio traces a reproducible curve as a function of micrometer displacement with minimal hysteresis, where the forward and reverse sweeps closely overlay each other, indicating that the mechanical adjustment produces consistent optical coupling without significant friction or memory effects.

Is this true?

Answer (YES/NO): NO